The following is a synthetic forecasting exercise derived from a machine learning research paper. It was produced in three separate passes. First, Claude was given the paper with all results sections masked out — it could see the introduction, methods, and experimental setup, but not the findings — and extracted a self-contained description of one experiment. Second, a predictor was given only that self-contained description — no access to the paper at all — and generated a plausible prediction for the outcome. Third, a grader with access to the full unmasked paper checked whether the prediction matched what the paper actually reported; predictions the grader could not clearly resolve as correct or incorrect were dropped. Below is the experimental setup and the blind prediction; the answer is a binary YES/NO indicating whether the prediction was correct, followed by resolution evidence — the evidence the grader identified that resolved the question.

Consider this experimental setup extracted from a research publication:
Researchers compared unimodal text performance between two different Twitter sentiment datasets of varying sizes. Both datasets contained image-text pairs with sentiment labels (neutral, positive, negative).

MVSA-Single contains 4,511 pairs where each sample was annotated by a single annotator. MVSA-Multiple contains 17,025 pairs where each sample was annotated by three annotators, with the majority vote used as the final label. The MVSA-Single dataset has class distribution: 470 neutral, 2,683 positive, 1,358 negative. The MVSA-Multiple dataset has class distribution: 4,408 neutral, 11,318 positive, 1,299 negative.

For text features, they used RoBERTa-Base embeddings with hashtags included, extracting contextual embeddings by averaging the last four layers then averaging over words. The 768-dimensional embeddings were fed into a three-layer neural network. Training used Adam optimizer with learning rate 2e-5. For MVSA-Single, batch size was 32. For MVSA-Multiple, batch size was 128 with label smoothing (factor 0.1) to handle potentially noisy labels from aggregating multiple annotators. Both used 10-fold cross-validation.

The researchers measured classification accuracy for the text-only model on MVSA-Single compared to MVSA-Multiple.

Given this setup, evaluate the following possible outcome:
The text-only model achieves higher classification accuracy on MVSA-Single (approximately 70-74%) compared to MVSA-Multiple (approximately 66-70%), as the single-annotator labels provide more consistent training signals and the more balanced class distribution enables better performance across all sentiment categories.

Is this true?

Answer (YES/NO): NO